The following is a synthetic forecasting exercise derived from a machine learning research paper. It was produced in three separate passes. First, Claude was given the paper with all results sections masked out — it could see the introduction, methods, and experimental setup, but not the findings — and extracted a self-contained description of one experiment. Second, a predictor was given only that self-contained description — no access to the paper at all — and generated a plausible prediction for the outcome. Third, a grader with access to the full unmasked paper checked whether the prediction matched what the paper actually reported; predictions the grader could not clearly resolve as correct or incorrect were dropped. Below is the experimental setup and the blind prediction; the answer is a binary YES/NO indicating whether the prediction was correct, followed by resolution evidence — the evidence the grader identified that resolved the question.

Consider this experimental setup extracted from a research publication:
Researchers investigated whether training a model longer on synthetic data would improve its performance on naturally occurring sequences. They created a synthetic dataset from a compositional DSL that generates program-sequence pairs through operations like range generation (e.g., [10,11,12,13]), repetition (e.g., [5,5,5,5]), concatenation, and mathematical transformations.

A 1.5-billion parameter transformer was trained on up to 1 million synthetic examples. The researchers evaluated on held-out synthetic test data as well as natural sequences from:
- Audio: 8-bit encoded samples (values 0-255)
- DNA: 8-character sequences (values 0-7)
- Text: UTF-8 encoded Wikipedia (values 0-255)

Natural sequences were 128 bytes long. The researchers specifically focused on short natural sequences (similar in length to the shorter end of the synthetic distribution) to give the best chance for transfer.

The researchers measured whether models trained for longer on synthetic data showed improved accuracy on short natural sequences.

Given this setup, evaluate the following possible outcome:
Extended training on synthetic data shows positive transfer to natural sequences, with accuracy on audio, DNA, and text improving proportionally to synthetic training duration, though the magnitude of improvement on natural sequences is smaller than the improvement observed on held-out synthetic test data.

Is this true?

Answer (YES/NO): NO